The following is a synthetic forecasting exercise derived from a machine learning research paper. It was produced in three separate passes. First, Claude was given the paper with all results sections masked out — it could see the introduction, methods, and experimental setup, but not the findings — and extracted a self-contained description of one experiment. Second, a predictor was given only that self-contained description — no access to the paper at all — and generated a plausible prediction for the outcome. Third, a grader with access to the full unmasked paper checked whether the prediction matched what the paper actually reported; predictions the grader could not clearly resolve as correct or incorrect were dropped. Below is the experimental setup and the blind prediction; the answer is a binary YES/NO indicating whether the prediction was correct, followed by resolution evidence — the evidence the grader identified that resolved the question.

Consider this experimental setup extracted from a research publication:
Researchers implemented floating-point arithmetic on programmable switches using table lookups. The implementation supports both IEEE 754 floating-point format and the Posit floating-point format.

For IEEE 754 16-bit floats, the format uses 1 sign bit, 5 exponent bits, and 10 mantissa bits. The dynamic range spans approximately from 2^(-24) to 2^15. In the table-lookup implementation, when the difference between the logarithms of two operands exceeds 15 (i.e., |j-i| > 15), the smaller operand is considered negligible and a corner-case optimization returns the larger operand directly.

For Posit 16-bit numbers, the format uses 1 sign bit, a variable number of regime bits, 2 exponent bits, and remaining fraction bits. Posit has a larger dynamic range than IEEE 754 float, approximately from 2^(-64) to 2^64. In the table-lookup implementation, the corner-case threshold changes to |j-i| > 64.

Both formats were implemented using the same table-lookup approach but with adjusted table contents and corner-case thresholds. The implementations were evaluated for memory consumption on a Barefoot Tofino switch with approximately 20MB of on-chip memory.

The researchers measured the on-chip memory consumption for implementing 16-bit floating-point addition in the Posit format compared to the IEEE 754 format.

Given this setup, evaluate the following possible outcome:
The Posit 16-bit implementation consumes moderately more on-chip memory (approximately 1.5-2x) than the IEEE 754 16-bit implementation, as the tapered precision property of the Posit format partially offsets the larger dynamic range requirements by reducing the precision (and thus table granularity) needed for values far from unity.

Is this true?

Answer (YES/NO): YES